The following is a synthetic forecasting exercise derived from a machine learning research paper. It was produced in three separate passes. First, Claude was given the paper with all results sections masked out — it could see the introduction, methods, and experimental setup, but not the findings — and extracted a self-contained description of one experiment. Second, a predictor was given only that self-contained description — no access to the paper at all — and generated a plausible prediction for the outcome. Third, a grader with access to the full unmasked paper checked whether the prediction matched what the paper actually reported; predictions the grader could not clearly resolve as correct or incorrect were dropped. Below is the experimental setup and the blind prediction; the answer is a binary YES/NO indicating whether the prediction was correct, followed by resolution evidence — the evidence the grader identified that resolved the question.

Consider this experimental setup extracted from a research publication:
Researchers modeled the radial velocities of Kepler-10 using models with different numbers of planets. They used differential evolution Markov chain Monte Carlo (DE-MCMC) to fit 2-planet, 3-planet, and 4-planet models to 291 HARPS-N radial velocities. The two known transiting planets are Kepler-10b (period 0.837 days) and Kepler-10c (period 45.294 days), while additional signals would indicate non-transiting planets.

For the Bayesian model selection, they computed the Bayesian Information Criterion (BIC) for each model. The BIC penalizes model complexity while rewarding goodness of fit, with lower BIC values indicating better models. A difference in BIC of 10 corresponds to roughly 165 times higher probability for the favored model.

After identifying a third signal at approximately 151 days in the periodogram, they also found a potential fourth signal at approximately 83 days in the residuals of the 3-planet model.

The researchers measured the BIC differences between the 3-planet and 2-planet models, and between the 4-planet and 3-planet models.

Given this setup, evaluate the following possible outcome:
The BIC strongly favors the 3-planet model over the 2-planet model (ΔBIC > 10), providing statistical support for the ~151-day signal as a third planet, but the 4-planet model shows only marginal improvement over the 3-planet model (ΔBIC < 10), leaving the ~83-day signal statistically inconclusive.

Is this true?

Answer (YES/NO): NO